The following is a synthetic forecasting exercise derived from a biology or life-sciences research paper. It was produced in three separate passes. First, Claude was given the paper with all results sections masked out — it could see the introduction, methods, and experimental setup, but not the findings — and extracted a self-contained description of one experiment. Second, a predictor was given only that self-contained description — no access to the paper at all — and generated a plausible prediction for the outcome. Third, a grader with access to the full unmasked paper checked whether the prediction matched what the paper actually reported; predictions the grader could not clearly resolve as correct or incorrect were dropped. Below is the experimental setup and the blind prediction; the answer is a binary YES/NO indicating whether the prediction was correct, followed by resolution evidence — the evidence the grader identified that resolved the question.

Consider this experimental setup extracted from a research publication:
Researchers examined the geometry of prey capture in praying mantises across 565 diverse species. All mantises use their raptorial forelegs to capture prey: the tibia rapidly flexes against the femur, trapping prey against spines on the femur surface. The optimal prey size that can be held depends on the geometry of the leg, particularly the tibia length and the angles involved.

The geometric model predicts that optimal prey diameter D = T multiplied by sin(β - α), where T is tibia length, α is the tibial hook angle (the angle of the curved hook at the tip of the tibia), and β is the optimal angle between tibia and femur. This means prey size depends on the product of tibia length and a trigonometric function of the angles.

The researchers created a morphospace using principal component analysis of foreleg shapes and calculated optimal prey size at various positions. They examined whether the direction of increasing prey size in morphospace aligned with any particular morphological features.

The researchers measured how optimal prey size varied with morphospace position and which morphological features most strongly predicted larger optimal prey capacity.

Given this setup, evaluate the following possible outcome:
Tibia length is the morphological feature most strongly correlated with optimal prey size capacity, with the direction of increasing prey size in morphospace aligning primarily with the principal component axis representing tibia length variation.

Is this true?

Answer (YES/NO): NO